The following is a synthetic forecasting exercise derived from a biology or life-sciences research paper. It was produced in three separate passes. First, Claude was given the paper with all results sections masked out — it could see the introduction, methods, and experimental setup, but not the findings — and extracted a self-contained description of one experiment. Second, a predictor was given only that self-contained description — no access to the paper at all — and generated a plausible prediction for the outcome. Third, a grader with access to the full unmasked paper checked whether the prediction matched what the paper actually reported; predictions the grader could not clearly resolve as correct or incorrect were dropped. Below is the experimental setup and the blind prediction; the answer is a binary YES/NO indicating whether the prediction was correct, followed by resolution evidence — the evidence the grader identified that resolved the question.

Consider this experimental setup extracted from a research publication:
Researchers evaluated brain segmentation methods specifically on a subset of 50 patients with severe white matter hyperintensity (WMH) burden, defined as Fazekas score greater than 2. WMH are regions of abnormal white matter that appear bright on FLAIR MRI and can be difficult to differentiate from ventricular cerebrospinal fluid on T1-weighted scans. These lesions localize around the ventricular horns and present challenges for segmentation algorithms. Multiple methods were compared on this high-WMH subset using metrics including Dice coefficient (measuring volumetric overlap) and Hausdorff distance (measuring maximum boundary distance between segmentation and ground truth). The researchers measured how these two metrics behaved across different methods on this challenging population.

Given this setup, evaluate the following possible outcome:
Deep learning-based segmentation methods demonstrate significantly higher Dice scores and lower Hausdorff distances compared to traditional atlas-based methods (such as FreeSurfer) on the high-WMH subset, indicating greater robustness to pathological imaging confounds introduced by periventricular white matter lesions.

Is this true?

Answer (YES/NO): NO